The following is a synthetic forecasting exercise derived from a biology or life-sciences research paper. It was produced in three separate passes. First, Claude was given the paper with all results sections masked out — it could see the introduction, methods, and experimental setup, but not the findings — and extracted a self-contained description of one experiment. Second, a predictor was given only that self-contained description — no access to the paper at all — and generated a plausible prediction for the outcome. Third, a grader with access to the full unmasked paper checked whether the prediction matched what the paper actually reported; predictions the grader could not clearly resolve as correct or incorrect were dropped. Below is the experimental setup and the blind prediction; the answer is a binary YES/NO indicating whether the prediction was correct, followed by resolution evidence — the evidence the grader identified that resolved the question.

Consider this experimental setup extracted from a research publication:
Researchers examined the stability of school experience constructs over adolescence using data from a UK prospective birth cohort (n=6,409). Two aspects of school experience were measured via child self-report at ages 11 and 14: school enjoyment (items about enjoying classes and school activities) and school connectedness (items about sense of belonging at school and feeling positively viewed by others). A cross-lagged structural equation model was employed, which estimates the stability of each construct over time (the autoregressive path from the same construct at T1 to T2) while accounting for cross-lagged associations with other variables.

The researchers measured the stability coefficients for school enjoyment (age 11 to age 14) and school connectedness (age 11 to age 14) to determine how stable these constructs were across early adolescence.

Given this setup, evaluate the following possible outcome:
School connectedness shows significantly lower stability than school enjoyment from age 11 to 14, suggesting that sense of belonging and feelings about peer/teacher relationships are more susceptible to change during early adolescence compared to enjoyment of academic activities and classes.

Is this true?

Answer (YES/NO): YES